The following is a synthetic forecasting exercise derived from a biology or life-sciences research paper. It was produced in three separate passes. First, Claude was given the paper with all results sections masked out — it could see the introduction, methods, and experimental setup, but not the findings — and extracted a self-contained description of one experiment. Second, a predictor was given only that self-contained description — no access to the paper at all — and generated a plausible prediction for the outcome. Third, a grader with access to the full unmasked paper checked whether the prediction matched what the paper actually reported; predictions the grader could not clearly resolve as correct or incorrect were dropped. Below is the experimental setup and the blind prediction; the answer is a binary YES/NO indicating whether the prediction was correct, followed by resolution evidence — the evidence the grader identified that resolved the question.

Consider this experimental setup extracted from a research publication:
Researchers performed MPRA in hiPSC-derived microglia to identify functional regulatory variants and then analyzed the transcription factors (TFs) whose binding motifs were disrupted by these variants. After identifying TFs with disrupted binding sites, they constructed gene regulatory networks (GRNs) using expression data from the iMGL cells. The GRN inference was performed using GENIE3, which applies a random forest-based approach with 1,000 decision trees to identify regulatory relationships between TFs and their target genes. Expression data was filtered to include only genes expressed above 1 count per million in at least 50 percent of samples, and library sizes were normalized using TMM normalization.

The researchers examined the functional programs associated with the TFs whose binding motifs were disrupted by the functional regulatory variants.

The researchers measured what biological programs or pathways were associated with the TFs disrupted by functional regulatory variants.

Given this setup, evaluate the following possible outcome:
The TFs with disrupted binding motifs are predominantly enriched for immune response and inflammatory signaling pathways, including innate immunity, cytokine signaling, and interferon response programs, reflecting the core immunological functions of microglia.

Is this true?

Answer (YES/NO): NO